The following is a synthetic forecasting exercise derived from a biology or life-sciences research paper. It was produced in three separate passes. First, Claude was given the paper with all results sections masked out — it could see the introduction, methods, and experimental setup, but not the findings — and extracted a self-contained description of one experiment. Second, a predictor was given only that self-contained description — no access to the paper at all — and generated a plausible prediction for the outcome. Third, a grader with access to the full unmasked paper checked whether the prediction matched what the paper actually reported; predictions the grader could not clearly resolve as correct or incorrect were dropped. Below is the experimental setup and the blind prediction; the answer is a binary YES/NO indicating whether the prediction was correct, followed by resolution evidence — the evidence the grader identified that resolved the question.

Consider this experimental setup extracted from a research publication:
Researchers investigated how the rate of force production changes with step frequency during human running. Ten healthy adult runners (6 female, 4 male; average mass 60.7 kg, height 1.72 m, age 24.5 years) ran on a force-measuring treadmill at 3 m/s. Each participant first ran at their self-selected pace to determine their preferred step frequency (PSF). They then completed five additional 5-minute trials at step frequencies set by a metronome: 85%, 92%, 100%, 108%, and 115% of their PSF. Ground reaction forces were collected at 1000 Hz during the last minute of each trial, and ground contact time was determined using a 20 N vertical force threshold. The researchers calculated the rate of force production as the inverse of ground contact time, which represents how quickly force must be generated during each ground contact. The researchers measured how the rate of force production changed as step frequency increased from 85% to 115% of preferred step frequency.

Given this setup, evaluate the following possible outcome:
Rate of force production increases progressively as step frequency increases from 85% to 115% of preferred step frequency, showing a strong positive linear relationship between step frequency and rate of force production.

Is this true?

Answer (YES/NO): YES